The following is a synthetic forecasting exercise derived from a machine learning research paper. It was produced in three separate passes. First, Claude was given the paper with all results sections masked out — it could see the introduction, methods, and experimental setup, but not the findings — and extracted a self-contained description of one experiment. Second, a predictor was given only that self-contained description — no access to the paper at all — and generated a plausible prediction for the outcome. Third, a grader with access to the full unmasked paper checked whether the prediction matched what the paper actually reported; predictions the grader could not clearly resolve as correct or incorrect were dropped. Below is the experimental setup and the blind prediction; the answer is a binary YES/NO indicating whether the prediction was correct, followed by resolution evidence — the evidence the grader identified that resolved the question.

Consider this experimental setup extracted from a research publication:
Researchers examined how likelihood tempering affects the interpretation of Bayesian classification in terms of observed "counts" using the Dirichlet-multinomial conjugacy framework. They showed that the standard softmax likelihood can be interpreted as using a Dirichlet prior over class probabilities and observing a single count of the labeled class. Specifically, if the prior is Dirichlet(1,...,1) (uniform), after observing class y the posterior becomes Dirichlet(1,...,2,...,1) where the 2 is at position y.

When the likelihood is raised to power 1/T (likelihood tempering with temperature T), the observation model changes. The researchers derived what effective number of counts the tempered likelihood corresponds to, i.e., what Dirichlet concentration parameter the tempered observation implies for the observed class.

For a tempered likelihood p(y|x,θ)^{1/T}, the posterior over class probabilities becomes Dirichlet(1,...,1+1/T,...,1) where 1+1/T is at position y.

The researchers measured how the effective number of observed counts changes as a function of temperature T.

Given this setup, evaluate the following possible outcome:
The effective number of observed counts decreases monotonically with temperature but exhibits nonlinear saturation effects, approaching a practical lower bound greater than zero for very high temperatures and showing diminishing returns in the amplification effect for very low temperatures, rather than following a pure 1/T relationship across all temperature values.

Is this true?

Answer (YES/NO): NO